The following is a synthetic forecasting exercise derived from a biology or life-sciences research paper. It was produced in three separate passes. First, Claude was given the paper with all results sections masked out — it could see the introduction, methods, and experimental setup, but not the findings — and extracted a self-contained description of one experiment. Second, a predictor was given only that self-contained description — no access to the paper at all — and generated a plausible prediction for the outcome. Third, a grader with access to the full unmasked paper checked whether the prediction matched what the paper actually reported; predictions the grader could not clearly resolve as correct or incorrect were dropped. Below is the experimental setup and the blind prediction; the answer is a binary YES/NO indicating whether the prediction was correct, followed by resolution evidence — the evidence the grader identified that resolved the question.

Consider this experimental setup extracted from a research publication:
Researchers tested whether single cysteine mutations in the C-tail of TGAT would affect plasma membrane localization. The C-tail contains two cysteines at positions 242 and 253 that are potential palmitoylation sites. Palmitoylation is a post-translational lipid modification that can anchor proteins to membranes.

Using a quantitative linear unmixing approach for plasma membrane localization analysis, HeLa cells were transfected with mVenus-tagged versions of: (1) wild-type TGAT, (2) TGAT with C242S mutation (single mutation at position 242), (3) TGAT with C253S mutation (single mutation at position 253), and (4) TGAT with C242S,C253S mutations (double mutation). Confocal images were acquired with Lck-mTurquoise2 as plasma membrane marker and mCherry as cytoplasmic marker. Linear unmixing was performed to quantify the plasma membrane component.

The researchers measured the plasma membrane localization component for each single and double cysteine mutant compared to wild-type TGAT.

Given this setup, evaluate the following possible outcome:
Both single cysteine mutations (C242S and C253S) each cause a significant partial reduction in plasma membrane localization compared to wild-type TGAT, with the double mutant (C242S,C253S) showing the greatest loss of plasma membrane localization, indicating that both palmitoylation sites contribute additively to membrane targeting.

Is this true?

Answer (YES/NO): NO